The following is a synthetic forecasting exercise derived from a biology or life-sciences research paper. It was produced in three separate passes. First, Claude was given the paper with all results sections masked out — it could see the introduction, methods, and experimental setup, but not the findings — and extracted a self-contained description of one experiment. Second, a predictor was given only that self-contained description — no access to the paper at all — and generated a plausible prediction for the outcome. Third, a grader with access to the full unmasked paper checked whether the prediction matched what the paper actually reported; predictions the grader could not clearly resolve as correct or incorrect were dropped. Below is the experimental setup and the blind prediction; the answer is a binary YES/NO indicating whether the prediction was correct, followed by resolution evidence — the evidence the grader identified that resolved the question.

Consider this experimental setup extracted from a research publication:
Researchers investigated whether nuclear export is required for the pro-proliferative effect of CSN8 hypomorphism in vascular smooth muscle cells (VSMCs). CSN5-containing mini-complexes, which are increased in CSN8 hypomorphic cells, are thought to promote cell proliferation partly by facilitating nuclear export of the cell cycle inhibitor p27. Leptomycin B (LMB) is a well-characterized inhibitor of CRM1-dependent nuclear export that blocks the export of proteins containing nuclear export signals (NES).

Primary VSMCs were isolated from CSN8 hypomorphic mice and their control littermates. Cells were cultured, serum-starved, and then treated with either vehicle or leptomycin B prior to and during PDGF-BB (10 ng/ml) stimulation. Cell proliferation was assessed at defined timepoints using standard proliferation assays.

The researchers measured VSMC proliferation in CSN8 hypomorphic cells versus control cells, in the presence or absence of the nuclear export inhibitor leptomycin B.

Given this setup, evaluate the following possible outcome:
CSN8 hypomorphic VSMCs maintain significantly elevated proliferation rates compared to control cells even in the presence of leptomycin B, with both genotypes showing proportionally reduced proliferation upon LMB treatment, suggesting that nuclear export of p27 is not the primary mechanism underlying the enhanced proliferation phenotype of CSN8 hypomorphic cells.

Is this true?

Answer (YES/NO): NO